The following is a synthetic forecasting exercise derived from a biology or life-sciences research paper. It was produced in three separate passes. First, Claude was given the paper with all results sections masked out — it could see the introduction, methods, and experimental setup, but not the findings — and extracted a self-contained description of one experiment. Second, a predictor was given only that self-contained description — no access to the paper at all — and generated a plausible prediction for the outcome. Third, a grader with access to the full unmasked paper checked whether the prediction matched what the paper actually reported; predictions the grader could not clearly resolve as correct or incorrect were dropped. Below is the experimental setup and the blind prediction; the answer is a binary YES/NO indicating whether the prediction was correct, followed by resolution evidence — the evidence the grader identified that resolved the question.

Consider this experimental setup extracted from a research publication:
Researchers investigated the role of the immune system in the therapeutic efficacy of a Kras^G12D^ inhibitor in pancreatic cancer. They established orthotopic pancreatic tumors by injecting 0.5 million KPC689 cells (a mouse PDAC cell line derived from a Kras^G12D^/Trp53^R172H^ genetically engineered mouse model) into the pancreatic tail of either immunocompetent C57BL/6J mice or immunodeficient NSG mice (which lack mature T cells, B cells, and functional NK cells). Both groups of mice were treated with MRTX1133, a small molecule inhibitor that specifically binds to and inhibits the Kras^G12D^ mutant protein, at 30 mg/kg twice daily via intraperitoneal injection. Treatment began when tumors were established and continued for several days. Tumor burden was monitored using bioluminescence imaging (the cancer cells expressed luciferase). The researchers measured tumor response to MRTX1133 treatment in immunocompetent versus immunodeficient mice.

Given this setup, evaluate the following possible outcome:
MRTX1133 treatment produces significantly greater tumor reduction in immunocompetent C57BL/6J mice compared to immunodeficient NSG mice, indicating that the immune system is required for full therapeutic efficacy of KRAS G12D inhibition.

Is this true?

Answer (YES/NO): YES